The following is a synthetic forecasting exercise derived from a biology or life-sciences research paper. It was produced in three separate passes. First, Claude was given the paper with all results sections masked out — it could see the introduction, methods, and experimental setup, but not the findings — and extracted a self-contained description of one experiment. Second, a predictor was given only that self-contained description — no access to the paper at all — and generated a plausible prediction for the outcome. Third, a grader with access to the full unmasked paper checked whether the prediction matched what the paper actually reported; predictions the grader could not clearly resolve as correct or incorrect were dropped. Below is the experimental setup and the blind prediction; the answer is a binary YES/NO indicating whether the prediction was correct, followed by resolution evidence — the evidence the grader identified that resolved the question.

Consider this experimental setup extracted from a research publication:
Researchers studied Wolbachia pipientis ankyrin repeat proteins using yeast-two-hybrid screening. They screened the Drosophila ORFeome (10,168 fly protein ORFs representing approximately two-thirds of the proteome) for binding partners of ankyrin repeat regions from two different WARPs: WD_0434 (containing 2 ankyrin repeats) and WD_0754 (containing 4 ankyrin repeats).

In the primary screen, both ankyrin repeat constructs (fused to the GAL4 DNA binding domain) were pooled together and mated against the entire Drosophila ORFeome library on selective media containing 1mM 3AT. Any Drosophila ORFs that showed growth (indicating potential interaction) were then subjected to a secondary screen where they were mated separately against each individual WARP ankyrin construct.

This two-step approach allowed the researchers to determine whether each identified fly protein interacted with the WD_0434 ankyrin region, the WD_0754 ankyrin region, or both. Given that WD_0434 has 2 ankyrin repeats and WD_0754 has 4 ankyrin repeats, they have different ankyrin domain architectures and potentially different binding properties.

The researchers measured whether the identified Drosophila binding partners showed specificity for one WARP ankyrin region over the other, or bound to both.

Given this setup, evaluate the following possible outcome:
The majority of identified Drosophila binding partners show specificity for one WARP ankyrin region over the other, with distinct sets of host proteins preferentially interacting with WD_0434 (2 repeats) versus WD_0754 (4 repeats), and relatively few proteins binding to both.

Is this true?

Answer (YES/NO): YES